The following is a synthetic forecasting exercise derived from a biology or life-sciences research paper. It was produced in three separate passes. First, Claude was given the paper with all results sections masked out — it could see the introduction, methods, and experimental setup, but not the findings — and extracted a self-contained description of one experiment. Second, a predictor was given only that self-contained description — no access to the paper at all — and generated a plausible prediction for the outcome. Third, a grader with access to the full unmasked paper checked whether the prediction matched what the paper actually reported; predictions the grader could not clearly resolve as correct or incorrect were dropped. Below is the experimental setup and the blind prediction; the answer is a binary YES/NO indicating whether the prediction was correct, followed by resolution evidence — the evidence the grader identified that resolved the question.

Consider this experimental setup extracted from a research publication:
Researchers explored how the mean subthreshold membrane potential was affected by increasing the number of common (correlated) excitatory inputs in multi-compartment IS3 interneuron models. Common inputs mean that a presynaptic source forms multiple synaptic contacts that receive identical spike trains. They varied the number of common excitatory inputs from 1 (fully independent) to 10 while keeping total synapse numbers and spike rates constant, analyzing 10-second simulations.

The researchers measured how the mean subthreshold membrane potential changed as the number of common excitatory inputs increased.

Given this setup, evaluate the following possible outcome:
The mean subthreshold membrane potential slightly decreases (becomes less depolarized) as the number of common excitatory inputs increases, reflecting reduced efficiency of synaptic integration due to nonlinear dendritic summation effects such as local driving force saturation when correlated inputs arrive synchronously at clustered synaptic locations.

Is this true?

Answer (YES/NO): NO